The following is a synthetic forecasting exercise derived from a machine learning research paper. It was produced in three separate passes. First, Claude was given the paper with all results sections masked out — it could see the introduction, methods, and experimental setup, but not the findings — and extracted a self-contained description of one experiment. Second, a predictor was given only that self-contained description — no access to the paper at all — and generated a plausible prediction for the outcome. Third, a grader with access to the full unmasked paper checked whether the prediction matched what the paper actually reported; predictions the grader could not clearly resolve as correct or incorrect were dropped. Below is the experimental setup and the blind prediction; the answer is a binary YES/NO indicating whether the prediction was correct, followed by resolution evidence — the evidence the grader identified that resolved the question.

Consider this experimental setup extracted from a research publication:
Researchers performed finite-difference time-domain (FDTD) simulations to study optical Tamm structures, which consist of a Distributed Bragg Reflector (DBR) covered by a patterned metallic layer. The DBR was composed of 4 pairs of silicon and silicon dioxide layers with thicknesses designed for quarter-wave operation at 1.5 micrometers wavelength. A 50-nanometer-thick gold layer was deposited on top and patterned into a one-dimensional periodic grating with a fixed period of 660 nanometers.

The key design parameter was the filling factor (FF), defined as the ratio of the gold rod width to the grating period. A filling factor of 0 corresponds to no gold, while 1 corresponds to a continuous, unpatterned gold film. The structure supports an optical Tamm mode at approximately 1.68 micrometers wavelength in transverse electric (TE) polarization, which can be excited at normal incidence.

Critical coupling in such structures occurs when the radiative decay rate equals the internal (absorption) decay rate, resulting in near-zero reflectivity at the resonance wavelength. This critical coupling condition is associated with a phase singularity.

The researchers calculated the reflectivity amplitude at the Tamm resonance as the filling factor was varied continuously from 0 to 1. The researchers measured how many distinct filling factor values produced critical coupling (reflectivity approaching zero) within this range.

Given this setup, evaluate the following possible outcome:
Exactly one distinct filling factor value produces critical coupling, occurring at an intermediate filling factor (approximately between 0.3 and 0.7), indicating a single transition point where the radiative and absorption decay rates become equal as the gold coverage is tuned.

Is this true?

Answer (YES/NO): NO